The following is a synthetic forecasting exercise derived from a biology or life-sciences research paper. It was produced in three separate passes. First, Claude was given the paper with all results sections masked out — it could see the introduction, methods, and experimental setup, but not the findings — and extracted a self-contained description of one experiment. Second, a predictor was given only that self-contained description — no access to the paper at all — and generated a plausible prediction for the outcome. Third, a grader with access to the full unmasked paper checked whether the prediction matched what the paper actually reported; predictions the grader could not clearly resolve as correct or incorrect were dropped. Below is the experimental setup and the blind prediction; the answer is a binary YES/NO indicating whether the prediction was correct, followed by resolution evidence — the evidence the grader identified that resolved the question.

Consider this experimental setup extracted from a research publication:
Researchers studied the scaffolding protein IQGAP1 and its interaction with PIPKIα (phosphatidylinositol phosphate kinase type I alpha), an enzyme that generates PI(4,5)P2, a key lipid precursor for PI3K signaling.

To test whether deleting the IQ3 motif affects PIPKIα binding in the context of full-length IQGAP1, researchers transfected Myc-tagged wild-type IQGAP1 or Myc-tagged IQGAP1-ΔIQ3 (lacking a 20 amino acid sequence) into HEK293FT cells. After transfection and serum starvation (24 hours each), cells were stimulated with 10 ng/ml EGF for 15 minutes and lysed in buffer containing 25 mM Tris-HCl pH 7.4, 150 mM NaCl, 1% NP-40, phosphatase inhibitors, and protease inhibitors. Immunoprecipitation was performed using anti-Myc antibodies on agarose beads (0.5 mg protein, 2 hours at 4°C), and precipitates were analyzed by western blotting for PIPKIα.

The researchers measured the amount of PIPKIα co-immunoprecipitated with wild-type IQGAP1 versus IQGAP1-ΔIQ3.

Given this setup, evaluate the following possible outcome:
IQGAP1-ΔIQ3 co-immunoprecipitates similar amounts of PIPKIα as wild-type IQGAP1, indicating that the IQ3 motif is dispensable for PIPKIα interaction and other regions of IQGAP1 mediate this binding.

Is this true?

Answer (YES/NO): NO